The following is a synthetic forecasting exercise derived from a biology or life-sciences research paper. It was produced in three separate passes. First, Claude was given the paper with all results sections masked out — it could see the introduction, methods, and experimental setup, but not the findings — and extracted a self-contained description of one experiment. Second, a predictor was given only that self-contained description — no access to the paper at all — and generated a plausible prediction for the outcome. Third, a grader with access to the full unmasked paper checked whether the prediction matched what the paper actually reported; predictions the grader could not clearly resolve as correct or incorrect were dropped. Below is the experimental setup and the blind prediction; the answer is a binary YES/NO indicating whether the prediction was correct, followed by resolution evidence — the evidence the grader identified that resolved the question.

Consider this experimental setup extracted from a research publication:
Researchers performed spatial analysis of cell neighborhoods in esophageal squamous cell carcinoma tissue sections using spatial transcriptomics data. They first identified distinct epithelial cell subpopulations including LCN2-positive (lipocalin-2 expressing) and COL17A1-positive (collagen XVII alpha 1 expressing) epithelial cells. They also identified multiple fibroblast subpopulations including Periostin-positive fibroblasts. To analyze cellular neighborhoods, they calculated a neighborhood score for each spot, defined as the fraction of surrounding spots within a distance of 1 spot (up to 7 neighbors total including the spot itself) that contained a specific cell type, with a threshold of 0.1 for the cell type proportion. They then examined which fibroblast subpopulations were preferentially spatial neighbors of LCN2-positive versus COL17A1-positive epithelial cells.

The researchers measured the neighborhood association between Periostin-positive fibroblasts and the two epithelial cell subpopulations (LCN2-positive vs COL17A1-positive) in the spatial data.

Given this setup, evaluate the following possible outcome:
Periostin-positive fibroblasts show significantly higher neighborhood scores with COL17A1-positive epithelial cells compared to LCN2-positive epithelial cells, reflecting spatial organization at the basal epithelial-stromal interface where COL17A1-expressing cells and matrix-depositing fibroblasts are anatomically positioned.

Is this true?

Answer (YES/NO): YES